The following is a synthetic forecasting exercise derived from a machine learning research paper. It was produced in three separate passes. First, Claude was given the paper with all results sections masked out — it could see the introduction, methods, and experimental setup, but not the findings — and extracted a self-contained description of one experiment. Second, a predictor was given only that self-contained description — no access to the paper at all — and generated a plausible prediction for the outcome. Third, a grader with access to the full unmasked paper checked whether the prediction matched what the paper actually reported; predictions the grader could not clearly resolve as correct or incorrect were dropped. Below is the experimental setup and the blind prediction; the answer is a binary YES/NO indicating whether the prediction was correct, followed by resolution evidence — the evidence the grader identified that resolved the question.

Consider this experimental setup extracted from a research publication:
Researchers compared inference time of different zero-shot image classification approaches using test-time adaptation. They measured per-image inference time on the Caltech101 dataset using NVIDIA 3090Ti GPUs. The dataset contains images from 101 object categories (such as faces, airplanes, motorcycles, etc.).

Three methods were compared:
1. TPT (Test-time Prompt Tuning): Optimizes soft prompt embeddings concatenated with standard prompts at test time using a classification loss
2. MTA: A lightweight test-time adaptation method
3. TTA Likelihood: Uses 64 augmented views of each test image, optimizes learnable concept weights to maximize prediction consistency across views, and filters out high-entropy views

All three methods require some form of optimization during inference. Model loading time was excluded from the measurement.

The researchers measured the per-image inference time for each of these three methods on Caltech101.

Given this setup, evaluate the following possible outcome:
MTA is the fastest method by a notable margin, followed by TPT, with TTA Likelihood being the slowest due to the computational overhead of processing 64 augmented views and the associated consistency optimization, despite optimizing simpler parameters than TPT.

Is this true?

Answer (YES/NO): NO